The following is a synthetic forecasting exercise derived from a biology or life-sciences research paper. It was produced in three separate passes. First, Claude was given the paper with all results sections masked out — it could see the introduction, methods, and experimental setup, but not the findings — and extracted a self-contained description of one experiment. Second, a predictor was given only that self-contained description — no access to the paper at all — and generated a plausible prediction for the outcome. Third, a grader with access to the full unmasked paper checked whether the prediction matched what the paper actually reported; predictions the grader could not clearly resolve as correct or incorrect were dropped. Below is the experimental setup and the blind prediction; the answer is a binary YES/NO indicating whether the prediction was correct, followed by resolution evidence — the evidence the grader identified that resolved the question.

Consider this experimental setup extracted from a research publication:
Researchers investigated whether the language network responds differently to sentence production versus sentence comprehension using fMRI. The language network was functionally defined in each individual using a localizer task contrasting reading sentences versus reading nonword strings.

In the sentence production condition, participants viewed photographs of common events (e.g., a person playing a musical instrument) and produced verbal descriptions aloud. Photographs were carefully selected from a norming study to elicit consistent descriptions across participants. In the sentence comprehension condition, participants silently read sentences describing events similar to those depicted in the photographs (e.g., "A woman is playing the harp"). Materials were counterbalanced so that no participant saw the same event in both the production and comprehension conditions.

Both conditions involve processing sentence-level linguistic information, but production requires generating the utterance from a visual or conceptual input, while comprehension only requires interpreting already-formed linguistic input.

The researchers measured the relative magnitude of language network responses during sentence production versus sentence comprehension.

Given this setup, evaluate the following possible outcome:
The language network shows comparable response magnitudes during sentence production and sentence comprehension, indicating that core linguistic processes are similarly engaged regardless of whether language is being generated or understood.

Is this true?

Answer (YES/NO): NO